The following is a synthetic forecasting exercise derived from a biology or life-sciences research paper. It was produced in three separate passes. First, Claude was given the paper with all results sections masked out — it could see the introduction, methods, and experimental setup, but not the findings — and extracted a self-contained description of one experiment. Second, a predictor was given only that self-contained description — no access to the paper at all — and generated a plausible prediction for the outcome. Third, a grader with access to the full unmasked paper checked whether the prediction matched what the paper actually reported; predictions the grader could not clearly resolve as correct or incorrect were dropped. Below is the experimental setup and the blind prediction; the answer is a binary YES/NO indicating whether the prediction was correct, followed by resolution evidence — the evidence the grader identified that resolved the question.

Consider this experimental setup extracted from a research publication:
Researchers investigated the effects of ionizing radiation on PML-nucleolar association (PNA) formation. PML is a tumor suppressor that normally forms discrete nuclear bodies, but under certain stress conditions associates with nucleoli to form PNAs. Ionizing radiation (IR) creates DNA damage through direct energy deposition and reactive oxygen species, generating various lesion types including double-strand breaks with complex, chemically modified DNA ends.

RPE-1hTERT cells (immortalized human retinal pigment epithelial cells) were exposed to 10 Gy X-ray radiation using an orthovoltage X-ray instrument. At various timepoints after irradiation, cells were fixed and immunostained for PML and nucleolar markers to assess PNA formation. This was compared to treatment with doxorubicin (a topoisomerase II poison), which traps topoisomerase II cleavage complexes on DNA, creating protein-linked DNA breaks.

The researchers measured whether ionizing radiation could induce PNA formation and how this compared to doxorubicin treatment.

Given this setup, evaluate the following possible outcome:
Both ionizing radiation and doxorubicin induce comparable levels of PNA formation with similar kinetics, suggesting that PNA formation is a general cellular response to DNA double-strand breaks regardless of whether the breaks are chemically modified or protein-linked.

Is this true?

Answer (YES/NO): NO